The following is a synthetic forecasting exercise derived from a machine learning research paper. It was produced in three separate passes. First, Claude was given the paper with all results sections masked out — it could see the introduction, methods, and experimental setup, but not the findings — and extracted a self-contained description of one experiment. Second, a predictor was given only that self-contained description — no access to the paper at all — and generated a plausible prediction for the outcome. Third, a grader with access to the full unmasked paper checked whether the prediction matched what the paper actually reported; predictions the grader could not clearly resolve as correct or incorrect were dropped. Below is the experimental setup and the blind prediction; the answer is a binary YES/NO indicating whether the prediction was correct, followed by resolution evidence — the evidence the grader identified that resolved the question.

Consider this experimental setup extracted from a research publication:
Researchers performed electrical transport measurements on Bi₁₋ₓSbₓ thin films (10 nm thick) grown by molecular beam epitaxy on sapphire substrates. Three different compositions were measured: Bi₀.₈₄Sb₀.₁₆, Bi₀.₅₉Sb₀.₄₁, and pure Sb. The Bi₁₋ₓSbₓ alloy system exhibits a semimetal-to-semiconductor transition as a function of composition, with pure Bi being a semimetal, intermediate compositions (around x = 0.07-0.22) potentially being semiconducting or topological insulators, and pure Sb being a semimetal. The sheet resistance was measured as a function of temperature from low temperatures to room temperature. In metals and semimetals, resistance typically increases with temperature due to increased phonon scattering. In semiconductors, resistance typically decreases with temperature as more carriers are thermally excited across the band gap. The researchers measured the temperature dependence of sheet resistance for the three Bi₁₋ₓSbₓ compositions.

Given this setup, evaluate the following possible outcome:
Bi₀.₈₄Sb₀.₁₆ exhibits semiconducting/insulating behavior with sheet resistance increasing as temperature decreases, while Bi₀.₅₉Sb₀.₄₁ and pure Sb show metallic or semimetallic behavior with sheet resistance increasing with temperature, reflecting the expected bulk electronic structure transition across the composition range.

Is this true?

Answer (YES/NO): NO